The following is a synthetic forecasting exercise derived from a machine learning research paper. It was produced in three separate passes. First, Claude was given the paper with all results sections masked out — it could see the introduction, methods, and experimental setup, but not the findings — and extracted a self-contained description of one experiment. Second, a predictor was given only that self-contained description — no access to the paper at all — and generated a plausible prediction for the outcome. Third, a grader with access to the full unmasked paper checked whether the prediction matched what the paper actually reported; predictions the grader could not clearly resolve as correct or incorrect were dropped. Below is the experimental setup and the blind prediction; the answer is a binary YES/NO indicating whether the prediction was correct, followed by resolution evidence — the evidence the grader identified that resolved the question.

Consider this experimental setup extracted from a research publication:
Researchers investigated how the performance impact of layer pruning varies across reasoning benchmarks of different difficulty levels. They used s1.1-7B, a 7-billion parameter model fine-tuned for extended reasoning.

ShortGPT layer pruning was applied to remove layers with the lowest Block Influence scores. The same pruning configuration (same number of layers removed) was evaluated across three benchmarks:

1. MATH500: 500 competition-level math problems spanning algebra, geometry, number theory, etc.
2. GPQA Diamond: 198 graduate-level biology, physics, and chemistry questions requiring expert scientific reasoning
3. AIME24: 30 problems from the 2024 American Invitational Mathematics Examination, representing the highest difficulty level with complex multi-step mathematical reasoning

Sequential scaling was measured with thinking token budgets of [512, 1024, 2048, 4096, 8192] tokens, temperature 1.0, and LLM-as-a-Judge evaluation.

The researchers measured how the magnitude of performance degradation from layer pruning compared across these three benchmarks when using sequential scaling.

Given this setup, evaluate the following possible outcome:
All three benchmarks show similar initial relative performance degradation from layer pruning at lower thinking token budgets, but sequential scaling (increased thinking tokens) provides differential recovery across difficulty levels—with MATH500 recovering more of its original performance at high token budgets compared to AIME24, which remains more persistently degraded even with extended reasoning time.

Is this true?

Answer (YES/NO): NO